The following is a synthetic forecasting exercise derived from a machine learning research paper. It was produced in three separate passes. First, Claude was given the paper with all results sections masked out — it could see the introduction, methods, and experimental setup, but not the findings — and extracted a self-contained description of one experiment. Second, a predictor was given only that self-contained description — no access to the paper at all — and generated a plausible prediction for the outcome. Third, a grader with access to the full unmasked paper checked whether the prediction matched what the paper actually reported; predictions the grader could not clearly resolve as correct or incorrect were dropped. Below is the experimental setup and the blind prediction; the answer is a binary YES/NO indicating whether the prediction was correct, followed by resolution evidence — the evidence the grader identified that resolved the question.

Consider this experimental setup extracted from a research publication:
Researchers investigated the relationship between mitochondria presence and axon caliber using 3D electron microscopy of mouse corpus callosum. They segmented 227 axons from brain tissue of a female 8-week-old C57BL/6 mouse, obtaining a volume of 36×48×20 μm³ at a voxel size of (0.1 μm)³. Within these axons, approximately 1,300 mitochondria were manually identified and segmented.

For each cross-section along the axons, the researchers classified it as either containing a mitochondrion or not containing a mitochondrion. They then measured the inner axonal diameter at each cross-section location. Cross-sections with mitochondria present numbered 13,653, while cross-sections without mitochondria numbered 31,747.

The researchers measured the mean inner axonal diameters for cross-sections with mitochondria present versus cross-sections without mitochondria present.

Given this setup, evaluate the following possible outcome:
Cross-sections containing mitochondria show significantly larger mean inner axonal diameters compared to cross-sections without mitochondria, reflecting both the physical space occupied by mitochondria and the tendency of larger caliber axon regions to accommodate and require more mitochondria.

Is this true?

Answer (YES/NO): YES